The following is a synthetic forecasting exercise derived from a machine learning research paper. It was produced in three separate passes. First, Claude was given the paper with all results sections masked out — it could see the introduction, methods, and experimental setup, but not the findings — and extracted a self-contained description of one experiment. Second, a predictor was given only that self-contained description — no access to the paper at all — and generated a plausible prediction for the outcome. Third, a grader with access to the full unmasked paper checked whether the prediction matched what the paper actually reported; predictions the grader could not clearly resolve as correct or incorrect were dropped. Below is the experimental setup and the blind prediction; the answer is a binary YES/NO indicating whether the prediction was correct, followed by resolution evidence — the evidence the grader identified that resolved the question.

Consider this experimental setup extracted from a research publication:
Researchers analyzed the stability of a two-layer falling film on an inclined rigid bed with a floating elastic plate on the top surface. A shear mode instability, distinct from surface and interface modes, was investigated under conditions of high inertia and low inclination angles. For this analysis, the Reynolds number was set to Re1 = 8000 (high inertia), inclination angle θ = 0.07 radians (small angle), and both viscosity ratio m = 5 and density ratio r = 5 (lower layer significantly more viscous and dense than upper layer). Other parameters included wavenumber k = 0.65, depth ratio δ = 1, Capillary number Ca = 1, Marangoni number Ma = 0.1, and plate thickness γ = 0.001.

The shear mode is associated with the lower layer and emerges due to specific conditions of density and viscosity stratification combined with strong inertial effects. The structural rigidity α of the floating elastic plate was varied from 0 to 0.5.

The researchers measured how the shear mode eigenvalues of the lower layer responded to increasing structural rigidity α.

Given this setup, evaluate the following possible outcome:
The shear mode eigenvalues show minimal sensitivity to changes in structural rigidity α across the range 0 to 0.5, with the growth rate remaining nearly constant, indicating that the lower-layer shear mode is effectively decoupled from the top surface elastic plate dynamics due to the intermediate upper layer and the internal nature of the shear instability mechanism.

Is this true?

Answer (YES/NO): NO